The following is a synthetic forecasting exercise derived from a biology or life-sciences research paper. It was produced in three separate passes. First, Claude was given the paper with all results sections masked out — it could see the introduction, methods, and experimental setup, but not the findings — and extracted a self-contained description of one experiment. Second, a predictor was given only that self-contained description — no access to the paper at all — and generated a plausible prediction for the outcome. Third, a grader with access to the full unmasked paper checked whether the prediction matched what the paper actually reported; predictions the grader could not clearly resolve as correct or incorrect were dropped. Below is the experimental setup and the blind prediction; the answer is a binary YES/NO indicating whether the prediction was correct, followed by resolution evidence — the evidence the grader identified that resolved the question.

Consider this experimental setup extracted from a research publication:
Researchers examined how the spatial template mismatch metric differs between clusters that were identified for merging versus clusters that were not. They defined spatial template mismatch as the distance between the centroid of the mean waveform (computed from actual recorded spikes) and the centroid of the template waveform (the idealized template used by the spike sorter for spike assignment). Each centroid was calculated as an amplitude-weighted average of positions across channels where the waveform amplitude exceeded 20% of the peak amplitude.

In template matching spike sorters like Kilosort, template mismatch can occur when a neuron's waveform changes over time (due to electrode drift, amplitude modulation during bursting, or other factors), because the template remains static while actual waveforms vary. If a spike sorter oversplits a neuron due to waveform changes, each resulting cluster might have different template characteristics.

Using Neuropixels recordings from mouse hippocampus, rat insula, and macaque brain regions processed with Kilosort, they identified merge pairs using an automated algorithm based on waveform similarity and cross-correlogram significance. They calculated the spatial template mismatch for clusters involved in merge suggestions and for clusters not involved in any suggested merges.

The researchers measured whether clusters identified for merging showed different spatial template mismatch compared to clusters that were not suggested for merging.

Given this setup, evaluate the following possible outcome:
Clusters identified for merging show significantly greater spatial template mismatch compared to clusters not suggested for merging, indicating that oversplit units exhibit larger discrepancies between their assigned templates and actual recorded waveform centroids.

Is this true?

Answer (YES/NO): YES